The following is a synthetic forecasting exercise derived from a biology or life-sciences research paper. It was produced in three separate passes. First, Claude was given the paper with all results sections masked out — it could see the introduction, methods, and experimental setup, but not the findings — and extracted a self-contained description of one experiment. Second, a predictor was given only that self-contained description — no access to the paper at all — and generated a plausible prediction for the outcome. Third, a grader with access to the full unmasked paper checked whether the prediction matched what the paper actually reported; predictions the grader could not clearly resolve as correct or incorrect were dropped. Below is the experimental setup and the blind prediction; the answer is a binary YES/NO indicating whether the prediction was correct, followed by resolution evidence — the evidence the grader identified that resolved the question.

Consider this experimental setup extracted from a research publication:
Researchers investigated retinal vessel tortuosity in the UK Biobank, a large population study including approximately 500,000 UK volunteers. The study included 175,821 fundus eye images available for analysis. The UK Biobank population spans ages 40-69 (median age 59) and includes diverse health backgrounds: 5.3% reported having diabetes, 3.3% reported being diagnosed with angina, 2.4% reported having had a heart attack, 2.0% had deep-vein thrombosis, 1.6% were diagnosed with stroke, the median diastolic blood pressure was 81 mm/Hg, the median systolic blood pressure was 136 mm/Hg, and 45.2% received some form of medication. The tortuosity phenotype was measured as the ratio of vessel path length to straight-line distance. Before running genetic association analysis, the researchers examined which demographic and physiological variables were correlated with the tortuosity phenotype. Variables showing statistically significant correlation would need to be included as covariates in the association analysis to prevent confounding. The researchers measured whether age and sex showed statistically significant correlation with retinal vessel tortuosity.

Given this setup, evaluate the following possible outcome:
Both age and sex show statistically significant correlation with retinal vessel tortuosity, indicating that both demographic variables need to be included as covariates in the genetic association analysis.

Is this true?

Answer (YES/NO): YES